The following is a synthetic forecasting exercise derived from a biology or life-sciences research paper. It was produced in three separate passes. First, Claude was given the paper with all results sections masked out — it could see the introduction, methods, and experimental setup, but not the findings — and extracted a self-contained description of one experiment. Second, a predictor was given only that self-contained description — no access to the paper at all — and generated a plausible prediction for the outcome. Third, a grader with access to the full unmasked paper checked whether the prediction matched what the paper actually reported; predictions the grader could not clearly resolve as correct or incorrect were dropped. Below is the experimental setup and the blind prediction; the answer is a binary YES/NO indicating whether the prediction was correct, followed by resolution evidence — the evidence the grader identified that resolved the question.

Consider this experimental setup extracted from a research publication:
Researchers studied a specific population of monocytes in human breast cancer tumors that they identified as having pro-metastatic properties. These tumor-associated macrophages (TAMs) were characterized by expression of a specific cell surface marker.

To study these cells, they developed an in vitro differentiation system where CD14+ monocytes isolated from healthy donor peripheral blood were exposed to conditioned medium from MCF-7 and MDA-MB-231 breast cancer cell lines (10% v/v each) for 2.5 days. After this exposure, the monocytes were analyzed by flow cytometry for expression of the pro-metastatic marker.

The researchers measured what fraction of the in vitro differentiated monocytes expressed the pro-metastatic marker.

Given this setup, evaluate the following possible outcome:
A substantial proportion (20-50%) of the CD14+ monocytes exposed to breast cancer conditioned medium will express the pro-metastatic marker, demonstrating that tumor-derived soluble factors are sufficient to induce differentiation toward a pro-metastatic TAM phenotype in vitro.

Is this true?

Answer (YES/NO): NO